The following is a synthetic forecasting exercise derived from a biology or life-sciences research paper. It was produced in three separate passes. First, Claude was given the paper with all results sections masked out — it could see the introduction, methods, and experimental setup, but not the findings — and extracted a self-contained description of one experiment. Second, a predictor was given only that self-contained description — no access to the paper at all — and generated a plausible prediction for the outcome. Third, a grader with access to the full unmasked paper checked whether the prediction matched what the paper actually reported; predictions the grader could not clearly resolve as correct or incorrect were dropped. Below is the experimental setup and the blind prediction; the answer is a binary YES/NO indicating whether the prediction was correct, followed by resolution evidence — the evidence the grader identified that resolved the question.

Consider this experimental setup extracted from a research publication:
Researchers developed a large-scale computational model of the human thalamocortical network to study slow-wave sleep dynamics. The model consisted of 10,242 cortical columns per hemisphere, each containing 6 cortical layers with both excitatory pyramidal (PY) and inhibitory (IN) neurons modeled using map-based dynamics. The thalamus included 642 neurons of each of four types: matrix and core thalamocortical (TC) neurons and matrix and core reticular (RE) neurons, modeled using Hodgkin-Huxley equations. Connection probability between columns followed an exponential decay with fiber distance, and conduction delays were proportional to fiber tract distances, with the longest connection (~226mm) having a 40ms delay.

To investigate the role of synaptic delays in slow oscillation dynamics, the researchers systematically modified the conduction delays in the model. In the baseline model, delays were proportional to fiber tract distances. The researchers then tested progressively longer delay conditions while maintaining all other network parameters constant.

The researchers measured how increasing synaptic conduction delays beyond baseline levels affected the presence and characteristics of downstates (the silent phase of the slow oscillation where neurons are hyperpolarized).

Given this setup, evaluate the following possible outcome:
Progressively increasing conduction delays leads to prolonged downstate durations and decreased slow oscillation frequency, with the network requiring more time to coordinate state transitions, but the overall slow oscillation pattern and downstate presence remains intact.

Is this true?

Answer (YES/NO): NO